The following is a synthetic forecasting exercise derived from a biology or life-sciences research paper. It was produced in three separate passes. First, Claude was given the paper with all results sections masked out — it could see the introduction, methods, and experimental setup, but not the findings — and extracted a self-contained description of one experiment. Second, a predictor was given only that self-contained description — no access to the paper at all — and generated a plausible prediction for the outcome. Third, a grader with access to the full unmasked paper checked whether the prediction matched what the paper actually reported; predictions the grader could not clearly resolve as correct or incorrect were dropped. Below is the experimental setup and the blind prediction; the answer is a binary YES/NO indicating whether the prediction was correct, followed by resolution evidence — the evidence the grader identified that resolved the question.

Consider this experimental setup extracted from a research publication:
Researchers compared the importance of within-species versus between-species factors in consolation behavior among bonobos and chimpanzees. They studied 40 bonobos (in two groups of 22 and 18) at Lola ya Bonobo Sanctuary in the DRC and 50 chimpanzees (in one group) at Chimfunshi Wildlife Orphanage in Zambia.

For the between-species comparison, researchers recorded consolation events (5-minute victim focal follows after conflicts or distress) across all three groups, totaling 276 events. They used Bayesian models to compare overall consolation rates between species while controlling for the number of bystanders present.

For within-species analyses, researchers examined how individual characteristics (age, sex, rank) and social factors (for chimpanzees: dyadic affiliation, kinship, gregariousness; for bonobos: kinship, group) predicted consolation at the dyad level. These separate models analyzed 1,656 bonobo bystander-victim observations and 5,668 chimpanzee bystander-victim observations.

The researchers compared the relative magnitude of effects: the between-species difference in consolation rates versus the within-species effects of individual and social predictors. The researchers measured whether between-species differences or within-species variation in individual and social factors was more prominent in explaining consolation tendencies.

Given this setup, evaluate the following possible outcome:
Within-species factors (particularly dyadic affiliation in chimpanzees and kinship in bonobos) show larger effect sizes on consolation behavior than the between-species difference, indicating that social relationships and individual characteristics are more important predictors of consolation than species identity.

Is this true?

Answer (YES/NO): YES